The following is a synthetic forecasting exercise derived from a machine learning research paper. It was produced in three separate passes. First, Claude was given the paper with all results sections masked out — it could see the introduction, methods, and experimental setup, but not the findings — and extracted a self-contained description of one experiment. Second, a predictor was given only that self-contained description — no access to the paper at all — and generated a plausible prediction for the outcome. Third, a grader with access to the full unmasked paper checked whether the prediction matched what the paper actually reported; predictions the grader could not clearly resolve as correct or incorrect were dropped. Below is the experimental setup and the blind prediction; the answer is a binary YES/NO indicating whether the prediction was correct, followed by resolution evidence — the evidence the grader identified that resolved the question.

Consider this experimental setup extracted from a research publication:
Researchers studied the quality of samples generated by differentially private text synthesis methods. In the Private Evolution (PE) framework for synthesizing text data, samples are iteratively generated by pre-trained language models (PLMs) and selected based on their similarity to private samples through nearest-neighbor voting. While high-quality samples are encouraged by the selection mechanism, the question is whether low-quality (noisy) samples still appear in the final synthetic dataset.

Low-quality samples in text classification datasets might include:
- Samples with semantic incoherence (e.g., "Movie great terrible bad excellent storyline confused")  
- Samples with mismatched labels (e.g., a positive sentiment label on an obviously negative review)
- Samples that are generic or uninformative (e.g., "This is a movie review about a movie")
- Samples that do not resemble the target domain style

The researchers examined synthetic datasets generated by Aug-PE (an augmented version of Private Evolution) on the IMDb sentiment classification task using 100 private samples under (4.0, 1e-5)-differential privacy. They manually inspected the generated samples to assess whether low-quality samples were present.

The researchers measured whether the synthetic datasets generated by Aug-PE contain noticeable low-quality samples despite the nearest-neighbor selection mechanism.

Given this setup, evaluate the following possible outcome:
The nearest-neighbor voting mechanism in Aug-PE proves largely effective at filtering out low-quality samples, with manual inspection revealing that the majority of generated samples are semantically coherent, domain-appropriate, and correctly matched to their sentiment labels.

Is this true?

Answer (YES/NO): NO